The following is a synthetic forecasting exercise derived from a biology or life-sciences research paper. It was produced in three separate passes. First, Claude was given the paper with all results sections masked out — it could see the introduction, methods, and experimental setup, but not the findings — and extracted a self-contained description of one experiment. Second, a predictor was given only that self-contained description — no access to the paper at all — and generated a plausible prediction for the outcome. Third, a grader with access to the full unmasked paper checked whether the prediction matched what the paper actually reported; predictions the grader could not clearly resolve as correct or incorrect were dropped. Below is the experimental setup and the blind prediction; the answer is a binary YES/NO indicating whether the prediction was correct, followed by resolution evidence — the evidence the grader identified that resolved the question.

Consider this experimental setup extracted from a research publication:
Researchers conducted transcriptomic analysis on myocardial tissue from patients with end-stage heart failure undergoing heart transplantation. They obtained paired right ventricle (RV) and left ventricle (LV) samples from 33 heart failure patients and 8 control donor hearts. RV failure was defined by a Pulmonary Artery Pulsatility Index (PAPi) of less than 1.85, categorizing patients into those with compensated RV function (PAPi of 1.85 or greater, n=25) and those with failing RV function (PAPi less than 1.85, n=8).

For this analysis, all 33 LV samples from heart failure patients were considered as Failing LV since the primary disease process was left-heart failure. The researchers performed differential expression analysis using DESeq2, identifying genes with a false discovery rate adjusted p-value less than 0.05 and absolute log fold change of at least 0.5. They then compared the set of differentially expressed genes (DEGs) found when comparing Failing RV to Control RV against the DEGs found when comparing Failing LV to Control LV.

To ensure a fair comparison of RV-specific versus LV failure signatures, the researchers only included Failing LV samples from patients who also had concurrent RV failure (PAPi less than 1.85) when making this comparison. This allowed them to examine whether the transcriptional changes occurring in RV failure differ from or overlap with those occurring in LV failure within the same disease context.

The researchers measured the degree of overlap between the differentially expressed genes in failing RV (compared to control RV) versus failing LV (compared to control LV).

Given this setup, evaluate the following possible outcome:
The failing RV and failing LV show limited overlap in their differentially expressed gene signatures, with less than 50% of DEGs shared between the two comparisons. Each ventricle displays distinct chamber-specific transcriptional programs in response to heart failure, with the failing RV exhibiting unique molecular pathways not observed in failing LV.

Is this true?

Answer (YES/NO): YES